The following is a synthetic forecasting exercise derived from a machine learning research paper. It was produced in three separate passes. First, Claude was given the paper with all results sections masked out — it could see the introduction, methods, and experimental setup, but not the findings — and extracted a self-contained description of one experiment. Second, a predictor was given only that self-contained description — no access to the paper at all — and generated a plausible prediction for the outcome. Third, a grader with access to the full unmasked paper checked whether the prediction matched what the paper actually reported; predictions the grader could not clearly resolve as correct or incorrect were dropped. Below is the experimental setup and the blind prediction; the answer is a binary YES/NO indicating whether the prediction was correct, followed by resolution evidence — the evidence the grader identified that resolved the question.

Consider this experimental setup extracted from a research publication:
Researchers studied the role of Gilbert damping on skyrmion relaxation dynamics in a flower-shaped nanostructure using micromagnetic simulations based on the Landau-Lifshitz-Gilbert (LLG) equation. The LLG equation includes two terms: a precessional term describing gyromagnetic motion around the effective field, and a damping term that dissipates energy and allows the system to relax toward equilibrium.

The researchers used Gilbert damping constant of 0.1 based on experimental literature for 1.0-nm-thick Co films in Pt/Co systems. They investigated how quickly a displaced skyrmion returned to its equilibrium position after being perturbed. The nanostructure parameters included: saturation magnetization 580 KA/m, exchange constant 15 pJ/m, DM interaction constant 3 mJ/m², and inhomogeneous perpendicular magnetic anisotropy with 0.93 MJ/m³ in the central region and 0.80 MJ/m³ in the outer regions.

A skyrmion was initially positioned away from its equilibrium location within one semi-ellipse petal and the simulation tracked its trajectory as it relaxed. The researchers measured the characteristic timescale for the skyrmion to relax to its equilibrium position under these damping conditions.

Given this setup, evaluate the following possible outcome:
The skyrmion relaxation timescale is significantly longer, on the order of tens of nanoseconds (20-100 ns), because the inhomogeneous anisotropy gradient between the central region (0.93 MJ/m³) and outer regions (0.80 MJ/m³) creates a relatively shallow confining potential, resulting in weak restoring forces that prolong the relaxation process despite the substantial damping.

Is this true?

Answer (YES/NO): NO